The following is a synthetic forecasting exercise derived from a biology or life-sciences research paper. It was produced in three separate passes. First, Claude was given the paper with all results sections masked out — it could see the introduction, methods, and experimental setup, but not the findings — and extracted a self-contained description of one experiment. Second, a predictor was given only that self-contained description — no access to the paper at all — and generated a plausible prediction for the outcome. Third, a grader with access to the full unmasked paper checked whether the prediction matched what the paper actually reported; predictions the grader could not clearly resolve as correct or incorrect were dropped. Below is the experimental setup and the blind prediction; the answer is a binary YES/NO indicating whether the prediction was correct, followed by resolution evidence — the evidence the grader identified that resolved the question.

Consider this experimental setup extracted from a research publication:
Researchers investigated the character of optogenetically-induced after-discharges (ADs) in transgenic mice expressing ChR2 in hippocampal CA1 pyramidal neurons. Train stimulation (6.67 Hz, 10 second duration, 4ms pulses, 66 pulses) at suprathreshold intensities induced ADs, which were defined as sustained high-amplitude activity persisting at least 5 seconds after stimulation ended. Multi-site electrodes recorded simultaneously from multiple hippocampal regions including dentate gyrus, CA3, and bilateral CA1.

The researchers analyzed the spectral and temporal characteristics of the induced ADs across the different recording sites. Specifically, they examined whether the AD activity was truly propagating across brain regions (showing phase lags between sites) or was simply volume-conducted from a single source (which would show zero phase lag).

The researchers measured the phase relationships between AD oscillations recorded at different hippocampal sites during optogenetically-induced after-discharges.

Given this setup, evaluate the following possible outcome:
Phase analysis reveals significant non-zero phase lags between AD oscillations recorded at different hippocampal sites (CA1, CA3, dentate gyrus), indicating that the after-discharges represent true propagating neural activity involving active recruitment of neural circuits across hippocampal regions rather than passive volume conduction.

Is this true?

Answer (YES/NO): YES